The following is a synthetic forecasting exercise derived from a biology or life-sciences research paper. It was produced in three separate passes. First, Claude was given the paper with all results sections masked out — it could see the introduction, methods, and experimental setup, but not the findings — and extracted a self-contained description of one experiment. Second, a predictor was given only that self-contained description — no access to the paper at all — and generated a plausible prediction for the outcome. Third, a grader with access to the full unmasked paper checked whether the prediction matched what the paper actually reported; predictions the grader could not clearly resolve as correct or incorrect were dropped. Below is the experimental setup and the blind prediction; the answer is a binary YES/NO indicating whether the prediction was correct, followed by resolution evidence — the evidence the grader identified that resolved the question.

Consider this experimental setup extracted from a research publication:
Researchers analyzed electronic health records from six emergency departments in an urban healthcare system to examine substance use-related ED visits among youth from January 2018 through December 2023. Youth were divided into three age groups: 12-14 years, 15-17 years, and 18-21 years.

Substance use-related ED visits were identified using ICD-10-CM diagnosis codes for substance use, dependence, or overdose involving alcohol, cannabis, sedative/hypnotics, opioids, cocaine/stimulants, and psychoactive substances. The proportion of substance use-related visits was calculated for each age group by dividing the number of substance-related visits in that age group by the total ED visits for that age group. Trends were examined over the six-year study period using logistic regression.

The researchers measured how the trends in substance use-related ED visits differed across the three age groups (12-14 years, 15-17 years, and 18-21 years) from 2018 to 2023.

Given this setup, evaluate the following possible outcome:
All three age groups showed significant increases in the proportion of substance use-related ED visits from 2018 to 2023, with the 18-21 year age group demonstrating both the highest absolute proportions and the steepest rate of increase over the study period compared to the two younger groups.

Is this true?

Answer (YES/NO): NO